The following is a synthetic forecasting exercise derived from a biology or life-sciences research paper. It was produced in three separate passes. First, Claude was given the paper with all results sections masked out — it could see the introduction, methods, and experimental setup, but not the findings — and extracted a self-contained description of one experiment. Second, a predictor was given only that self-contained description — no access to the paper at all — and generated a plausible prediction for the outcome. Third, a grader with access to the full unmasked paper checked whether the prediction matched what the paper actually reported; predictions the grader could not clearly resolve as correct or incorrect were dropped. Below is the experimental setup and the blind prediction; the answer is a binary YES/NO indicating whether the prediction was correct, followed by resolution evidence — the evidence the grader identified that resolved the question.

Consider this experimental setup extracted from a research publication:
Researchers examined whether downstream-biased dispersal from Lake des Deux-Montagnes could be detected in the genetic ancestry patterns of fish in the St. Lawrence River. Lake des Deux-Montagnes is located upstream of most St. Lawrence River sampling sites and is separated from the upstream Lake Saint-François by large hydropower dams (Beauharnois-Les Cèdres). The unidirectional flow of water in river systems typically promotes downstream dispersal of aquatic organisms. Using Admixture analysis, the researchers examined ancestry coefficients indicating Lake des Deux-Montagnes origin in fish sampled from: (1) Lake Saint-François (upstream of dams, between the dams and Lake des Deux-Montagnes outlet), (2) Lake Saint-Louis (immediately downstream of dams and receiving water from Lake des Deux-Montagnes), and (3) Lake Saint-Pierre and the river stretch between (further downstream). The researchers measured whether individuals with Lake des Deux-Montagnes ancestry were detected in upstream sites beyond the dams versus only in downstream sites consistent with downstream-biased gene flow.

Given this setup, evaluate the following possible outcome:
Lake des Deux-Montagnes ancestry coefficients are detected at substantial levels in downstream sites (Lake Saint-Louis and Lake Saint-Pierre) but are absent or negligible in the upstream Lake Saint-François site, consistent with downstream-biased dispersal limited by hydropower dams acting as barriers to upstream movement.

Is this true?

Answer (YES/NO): YES